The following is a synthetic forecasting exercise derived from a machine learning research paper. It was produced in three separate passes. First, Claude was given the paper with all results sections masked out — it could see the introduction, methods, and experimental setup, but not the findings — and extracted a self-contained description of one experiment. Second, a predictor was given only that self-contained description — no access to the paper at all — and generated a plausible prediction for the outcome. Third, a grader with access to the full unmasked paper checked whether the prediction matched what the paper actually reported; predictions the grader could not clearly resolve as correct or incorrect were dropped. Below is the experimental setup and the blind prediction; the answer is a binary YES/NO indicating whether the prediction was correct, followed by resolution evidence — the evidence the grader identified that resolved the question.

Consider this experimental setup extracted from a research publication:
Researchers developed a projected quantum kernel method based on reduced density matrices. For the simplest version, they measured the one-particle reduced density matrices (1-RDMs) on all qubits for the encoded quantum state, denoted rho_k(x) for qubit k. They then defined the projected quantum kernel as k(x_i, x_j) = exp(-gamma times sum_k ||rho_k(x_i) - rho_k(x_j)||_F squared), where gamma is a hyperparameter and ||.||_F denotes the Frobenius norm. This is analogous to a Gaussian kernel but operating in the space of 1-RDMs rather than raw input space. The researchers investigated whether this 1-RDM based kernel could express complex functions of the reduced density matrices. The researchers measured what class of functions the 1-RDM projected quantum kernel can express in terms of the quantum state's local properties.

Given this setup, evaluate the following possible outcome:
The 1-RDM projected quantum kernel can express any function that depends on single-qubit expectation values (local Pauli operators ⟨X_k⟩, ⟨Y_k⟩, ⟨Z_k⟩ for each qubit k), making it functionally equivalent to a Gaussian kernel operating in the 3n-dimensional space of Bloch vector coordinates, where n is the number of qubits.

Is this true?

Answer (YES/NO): NO